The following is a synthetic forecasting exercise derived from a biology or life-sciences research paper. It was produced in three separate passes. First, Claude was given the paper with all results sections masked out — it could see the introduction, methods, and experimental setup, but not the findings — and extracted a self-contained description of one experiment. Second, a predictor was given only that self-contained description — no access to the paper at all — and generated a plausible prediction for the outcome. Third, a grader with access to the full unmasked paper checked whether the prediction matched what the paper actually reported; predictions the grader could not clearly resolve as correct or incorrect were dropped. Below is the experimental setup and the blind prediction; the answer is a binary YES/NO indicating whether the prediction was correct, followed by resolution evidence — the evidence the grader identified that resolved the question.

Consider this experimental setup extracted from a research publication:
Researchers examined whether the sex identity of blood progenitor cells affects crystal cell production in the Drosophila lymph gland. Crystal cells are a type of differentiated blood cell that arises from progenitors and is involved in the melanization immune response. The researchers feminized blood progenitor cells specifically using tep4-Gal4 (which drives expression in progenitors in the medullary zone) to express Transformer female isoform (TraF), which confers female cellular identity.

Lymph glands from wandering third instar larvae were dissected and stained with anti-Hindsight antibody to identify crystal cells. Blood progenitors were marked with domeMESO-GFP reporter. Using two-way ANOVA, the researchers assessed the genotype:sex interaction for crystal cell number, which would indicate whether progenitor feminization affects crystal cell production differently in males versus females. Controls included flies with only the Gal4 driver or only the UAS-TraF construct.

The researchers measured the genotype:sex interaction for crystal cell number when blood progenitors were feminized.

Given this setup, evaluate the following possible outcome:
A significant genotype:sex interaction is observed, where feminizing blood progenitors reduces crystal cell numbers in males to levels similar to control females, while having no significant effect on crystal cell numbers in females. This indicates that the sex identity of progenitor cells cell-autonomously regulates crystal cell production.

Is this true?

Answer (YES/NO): NO